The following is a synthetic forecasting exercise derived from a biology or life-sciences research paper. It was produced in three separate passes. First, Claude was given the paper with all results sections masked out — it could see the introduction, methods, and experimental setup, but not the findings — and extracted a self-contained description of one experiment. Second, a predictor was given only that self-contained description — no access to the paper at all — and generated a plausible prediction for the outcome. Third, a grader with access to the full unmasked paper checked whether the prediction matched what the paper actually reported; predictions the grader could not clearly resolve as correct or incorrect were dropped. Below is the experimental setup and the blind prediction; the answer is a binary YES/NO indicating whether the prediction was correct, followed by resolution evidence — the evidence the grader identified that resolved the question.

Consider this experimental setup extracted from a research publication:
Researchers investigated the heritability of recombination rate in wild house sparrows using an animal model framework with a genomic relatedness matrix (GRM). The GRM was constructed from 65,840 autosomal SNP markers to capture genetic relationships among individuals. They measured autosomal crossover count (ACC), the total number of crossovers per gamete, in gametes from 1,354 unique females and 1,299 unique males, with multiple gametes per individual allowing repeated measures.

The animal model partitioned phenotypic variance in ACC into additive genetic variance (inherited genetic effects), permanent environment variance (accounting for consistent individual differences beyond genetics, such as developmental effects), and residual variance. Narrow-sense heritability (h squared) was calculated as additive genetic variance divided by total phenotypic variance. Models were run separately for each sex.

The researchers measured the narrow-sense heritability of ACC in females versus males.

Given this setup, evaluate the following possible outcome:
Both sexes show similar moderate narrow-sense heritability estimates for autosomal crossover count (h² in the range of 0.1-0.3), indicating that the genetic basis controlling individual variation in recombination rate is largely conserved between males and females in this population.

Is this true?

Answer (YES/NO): NO